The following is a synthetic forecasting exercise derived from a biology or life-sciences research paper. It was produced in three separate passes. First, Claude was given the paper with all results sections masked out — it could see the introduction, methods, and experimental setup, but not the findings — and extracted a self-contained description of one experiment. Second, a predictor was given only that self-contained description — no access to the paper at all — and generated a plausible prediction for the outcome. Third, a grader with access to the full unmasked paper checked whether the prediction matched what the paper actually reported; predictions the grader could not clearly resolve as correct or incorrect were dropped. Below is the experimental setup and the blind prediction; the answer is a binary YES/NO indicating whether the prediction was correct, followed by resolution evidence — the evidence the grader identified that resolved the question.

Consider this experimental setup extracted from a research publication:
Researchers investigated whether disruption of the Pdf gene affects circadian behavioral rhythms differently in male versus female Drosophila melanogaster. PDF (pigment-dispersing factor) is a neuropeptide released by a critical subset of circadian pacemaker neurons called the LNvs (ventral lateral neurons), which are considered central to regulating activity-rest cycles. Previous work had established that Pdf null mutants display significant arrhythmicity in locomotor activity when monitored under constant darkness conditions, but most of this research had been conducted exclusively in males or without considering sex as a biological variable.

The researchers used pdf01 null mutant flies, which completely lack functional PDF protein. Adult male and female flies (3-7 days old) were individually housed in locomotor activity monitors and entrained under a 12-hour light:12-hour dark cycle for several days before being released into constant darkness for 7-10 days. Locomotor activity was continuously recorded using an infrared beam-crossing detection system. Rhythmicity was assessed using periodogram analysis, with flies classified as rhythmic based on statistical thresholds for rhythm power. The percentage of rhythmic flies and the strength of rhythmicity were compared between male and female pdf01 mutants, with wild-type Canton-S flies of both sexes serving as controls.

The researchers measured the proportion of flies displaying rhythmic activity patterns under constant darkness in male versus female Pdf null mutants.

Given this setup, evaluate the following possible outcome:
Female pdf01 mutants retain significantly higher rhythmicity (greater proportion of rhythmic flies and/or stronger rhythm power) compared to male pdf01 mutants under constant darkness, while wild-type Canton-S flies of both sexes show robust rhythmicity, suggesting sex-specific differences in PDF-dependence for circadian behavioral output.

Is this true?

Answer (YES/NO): YES